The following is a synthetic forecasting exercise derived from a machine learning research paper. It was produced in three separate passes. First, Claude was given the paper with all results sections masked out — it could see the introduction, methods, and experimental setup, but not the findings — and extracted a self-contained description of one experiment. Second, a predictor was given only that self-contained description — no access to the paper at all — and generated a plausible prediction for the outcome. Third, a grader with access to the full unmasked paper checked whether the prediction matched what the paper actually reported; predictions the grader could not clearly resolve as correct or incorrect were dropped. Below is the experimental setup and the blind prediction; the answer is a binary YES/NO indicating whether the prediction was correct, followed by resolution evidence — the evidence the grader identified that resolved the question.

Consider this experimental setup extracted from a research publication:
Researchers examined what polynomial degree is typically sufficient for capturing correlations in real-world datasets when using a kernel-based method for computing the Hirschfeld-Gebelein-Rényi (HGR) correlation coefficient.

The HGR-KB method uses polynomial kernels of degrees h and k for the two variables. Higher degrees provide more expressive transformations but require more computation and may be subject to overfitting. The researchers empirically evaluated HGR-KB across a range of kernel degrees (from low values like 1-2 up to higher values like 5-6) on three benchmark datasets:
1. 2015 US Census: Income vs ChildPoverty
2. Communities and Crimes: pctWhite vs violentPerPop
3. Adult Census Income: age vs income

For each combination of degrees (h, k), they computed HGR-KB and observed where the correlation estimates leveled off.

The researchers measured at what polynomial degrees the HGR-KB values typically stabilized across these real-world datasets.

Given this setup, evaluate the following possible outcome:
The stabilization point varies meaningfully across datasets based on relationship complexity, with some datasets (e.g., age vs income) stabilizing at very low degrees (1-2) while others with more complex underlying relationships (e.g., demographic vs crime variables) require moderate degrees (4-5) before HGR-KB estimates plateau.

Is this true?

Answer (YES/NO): NO